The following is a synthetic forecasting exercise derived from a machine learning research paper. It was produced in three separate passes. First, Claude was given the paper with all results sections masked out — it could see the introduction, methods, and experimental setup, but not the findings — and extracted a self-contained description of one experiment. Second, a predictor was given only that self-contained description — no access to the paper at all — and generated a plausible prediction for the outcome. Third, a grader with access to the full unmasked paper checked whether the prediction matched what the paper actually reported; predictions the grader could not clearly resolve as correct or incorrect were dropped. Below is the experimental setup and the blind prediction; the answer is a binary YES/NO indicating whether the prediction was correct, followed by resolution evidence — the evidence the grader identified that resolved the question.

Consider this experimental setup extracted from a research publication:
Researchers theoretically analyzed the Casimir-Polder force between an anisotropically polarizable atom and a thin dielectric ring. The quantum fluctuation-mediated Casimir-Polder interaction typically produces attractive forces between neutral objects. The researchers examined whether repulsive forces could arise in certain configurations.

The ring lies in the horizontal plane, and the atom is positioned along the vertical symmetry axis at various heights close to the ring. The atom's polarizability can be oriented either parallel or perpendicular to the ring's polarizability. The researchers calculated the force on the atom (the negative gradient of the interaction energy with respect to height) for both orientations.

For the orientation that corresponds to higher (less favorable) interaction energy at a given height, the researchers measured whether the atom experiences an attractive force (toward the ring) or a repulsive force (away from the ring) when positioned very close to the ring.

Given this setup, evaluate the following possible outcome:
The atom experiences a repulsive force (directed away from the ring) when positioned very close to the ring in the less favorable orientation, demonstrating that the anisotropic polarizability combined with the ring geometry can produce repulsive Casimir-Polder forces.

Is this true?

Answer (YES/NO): YES